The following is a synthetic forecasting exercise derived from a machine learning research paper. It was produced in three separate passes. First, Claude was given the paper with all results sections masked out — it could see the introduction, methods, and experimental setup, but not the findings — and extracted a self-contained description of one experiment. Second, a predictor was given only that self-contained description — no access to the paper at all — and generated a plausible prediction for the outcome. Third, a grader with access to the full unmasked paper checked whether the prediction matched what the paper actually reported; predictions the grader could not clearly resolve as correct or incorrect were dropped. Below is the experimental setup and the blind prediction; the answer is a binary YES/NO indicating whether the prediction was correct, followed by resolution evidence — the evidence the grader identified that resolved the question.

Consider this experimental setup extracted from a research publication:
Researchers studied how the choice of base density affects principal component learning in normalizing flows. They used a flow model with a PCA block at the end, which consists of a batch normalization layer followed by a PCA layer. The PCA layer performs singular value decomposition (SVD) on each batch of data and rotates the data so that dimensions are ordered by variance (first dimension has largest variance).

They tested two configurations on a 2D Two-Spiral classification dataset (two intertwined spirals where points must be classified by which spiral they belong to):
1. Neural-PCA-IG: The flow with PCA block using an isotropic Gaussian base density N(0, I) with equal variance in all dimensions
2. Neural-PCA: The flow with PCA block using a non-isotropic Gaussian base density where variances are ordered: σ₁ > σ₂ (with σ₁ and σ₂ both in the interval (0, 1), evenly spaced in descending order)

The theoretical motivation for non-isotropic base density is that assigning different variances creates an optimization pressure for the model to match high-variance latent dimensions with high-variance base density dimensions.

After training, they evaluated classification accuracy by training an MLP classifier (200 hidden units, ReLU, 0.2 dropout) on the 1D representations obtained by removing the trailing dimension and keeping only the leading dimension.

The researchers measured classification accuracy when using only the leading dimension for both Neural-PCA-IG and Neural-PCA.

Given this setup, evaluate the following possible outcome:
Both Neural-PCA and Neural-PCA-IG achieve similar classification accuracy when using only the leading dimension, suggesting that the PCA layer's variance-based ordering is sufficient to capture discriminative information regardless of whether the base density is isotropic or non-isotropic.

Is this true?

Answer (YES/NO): NO